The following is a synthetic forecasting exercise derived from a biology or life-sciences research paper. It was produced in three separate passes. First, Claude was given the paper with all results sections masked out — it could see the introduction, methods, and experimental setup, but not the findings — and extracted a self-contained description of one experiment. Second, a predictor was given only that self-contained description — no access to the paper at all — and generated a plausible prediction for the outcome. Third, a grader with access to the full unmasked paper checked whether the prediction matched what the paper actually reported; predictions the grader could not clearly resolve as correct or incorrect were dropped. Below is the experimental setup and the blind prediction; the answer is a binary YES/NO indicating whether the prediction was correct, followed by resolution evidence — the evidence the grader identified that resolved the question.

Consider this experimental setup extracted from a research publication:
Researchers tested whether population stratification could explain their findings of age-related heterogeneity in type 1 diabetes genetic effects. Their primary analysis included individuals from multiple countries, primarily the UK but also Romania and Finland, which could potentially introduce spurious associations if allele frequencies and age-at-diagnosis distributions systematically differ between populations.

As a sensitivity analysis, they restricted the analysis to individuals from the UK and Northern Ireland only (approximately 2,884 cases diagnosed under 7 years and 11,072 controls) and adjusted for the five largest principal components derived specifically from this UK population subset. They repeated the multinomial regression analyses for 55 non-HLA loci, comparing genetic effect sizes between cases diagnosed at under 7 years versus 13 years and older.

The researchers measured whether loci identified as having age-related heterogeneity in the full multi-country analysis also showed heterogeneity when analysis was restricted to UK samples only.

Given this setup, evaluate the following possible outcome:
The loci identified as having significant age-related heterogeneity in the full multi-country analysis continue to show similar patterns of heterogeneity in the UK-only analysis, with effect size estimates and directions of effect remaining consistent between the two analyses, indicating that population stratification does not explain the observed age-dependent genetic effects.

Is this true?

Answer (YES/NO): NO